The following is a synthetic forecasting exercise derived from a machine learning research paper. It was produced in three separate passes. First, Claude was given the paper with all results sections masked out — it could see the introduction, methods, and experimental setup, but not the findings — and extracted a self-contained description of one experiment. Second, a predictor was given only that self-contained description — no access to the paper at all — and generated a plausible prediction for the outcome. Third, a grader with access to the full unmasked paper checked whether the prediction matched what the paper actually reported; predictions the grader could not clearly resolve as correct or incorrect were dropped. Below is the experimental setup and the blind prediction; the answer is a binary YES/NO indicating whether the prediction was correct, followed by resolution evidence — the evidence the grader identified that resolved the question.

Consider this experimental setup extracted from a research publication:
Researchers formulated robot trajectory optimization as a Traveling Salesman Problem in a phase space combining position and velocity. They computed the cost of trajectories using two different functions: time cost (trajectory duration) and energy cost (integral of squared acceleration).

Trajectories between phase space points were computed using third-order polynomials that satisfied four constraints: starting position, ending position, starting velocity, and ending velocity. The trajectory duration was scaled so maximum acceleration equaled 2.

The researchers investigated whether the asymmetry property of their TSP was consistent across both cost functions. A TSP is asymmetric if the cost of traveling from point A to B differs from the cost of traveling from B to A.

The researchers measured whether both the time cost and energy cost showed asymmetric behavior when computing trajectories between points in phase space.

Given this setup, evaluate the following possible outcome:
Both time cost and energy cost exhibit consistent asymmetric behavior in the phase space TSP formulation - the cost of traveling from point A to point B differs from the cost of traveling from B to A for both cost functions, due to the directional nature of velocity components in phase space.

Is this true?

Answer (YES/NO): YES